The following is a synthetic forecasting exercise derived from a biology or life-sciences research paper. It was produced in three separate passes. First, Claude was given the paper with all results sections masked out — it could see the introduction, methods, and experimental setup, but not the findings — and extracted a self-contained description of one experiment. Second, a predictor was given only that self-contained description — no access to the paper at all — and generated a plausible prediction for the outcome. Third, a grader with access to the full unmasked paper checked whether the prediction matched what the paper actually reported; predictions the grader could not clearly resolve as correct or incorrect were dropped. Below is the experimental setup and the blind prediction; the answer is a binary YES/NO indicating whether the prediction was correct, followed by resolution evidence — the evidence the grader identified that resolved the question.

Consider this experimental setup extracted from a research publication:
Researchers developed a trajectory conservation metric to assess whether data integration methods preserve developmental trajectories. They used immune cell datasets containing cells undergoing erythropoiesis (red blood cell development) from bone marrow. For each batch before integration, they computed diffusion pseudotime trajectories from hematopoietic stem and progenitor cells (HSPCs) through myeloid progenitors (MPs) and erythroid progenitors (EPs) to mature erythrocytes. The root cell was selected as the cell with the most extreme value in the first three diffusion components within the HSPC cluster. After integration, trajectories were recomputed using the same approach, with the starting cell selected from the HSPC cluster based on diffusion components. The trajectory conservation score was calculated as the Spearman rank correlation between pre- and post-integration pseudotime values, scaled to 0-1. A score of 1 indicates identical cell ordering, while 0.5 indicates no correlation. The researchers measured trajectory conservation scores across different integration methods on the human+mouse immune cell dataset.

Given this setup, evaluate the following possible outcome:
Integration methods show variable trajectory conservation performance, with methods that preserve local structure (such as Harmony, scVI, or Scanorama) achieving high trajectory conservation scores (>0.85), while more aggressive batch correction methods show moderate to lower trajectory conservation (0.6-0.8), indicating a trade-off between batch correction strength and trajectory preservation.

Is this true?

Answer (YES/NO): NO